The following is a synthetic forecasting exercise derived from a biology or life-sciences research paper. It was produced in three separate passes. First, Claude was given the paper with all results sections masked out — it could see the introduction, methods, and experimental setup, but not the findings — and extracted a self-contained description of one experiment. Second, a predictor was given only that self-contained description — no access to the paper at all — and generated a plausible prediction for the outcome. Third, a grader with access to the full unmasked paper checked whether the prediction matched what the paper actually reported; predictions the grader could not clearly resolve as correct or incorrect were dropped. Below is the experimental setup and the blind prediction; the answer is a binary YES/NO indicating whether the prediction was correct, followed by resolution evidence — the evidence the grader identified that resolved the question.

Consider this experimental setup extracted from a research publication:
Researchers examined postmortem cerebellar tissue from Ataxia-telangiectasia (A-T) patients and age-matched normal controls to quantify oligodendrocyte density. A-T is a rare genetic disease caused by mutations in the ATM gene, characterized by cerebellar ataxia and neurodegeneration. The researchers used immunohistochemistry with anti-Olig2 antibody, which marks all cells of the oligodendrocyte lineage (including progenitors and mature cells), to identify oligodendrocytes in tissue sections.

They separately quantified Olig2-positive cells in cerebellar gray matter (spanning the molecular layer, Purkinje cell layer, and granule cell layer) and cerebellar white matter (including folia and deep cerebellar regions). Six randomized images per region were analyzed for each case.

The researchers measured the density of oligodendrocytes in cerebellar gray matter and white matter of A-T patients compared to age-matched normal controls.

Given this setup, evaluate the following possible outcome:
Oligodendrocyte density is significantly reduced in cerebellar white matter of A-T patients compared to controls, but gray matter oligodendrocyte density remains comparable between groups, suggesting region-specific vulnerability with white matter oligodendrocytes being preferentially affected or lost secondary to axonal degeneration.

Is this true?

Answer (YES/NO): NO